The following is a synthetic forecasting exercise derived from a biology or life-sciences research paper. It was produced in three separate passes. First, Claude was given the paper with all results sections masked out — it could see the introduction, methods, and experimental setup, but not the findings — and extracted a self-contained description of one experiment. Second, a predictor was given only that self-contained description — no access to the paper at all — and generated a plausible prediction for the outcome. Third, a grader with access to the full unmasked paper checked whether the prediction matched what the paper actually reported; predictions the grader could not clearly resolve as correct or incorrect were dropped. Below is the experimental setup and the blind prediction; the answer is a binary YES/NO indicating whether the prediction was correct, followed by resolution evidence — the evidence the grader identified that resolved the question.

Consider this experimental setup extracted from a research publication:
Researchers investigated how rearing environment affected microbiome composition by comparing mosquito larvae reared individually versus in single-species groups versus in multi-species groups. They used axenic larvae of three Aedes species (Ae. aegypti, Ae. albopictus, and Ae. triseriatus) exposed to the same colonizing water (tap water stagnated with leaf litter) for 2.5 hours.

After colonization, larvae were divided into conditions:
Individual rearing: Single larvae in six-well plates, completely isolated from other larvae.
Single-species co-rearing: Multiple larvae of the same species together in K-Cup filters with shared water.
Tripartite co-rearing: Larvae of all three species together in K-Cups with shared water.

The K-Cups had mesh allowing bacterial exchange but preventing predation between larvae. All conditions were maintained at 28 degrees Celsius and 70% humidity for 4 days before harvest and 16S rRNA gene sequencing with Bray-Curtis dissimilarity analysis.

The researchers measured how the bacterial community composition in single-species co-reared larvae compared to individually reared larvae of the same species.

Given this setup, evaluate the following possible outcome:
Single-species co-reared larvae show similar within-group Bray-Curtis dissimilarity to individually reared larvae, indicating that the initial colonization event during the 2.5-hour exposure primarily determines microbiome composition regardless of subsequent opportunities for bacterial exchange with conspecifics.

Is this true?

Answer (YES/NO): NO